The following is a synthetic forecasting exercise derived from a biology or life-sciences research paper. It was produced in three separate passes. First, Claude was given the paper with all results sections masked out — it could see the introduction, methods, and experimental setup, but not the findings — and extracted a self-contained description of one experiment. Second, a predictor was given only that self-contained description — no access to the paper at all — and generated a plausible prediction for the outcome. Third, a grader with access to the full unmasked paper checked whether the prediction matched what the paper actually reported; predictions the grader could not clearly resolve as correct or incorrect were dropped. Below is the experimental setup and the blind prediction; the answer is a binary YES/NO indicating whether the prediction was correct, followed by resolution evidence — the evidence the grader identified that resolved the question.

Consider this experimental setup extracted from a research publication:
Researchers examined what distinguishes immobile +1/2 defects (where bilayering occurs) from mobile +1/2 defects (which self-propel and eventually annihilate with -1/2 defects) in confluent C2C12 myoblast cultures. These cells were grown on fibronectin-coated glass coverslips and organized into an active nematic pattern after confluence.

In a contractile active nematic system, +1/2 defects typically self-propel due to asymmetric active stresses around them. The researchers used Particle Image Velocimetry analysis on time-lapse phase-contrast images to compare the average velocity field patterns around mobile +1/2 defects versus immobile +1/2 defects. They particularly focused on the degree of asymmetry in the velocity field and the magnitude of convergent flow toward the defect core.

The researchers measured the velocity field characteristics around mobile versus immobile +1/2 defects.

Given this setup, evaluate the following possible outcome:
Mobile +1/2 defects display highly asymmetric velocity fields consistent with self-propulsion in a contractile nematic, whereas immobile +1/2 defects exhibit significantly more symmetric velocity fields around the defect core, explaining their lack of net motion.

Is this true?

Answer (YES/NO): NO